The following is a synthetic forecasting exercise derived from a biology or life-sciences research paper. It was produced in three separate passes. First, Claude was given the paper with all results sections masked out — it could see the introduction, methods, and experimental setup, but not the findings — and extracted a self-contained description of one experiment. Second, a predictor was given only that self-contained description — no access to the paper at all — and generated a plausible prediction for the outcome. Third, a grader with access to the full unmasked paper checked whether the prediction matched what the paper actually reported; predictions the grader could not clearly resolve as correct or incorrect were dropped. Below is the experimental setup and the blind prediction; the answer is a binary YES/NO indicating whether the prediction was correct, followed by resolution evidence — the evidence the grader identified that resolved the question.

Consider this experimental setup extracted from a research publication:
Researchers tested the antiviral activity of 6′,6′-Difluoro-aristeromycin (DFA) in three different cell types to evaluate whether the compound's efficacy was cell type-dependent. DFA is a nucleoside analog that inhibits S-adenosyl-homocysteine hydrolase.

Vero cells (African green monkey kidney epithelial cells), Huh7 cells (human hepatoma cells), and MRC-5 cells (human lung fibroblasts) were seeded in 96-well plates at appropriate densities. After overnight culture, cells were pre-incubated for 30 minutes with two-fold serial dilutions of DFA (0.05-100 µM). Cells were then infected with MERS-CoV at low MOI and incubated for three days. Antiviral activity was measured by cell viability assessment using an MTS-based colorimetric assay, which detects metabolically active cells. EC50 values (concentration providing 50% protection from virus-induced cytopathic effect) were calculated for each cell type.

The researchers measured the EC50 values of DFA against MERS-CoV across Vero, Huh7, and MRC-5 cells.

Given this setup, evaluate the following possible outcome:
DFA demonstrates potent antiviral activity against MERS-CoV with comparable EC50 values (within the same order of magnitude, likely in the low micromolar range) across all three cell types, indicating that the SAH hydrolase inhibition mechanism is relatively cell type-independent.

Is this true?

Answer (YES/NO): NO